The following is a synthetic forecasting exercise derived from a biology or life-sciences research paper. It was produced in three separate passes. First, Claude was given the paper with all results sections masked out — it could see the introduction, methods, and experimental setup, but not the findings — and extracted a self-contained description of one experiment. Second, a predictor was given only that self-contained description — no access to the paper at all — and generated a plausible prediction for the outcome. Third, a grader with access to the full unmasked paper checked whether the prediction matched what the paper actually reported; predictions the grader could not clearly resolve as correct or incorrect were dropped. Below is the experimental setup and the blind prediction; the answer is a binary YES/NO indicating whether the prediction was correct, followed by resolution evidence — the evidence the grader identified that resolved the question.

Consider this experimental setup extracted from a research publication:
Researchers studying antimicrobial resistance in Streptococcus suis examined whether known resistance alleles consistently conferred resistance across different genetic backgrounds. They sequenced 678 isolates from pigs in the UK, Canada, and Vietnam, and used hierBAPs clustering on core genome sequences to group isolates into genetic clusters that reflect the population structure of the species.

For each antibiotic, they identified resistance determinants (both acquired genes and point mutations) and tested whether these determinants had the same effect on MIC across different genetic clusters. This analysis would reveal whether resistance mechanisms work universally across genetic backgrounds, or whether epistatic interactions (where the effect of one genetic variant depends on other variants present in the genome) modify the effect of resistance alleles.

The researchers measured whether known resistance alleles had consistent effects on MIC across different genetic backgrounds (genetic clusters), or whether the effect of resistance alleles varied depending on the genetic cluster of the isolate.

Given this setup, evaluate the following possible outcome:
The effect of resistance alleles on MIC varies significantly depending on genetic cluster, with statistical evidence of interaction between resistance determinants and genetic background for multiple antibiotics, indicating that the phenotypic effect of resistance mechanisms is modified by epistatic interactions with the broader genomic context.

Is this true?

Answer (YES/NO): YES